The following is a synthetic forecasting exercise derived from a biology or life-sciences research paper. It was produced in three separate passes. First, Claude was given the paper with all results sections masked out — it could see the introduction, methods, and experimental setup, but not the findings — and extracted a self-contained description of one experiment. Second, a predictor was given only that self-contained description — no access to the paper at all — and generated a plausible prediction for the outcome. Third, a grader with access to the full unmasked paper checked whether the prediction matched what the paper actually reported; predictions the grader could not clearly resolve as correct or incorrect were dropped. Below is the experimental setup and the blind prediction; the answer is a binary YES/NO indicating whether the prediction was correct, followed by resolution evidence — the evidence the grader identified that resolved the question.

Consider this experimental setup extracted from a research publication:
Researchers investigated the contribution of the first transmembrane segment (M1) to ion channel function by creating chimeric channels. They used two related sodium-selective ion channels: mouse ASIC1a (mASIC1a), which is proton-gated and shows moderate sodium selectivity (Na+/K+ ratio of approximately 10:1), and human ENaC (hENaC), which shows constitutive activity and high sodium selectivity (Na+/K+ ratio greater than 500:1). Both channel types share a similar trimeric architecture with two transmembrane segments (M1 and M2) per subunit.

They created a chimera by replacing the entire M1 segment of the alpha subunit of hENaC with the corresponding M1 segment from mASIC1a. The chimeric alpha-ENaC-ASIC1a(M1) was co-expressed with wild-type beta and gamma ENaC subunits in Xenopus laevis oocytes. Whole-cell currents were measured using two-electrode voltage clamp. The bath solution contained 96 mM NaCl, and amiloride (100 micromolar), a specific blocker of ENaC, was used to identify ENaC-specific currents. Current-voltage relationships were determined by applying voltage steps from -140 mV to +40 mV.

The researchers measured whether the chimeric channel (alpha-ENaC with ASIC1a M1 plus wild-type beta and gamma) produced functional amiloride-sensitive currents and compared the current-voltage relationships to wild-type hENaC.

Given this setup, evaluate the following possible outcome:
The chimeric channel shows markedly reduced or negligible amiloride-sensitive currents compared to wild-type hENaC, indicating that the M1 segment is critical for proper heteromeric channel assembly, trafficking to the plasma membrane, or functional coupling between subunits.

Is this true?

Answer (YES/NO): YES